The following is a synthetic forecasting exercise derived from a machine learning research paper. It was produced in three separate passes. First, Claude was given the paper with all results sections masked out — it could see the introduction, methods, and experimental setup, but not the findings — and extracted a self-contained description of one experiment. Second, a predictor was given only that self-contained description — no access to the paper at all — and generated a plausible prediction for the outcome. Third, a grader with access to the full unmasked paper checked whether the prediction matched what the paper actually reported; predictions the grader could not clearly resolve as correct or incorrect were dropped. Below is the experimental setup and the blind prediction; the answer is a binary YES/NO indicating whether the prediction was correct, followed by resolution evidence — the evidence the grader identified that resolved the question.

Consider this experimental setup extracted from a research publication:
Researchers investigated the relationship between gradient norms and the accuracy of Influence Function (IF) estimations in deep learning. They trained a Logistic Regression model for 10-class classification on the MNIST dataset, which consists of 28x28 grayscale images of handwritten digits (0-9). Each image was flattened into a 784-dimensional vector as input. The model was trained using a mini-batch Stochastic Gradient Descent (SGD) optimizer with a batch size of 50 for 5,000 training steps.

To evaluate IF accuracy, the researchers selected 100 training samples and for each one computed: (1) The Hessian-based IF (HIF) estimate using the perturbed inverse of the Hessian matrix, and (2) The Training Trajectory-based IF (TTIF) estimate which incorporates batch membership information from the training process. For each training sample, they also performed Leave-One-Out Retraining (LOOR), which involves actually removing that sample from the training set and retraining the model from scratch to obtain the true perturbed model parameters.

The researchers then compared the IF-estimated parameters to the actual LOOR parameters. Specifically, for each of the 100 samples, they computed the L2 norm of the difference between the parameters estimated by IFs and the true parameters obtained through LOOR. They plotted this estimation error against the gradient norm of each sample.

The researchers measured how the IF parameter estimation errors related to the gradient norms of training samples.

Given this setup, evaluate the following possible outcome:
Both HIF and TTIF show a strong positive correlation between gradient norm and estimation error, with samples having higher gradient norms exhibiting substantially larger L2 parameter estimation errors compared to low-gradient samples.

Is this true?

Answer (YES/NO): YES